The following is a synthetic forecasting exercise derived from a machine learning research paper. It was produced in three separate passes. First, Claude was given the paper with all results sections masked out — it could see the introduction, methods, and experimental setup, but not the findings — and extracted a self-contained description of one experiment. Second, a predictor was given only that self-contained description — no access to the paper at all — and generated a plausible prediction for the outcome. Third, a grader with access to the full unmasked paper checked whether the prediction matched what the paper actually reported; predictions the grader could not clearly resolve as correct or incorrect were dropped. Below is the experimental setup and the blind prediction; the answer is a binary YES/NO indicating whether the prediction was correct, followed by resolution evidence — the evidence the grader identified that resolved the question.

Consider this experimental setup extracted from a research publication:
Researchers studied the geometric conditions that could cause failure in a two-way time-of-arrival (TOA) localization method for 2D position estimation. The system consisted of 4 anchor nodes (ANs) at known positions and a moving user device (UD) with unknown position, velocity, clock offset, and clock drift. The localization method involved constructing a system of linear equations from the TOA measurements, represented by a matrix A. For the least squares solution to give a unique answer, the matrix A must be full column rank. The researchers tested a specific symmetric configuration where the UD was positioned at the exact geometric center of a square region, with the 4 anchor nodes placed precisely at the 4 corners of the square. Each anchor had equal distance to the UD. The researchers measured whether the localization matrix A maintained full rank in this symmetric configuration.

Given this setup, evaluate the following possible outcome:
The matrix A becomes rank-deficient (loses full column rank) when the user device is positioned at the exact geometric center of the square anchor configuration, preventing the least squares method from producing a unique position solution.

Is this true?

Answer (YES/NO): YES